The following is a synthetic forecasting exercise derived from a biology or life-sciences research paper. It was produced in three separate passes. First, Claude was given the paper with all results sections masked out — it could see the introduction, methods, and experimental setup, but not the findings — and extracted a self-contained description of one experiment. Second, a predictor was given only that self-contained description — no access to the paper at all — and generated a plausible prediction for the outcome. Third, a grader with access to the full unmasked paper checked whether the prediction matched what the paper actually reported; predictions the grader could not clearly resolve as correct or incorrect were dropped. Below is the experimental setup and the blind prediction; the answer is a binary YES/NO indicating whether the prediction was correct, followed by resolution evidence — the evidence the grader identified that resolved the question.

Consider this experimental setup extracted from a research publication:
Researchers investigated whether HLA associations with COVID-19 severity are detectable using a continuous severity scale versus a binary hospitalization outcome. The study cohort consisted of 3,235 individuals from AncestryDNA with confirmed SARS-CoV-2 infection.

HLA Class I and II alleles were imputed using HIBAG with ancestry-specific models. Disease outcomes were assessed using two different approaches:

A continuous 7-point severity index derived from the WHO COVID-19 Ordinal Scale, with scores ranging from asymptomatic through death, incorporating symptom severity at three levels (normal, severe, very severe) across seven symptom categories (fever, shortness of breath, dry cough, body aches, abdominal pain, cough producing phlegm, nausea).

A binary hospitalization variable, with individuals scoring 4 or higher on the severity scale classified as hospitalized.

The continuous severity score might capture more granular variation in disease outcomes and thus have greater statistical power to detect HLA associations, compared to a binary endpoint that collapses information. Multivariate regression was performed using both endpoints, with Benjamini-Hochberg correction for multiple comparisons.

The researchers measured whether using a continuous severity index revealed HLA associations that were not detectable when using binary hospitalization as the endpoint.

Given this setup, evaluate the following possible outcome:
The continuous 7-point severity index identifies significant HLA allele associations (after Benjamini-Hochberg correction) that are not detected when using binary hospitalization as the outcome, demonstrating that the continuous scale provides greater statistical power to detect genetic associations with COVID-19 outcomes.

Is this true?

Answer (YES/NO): NO